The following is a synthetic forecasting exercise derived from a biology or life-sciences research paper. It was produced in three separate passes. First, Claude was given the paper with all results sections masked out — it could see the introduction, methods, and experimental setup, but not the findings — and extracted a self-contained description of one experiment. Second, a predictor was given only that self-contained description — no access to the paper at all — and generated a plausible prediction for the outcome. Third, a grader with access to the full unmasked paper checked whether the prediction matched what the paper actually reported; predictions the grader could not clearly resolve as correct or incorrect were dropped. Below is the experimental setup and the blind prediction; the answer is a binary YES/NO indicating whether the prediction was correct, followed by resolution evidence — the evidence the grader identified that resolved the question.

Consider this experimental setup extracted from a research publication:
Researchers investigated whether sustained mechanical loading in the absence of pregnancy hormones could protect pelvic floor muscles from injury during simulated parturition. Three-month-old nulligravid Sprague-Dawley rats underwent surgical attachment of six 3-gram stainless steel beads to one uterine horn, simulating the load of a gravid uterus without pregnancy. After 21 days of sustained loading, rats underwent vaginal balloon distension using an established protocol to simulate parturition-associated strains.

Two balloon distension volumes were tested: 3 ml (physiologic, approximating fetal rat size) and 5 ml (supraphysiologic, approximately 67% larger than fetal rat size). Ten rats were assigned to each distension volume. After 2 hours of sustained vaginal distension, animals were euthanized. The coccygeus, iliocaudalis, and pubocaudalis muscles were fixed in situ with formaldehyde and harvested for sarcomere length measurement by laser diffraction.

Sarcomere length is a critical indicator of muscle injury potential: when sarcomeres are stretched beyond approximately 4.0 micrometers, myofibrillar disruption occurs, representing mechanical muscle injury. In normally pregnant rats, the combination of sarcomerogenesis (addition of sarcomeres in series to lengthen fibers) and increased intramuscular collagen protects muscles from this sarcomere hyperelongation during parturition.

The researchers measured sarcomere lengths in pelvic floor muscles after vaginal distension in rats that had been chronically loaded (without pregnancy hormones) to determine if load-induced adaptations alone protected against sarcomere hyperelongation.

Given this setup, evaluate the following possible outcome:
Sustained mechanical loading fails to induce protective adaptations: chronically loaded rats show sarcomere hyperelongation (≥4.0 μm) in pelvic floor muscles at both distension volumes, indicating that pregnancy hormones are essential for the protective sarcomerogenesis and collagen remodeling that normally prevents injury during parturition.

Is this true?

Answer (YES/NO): NO